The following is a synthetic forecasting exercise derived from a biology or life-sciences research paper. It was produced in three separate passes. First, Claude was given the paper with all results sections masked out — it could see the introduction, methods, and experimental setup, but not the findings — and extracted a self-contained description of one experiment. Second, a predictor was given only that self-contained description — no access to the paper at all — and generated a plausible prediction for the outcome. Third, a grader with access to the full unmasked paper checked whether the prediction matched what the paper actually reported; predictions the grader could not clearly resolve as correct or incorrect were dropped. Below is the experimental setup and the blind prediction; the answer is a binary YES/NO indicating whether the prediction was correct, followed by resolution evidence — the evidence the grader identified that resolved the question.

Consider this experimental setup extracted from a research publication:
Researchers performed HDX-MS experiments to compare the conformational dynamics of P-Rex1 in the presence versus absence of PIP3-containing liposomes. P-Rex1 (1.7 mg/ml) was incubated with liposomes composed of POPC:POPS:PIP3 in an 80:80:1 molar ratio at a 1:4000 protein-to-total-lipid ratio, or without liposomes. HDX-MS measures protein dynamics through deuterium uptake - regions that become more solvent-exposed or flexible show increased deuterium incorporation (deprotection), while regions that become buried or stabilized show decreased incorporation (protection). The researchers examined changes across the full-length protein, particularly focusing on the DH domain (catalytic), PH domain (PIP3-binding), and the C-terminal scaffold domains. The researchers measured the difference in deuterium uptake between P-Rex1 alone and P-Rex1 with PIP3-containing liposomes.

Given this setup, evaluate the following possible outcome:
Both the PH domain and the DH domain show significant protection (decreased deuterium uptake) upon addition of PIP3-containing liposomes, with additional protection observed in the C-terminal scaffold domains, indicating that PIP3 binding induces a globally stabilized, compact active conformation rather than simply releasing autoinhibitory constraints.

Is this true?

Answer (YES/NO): NO